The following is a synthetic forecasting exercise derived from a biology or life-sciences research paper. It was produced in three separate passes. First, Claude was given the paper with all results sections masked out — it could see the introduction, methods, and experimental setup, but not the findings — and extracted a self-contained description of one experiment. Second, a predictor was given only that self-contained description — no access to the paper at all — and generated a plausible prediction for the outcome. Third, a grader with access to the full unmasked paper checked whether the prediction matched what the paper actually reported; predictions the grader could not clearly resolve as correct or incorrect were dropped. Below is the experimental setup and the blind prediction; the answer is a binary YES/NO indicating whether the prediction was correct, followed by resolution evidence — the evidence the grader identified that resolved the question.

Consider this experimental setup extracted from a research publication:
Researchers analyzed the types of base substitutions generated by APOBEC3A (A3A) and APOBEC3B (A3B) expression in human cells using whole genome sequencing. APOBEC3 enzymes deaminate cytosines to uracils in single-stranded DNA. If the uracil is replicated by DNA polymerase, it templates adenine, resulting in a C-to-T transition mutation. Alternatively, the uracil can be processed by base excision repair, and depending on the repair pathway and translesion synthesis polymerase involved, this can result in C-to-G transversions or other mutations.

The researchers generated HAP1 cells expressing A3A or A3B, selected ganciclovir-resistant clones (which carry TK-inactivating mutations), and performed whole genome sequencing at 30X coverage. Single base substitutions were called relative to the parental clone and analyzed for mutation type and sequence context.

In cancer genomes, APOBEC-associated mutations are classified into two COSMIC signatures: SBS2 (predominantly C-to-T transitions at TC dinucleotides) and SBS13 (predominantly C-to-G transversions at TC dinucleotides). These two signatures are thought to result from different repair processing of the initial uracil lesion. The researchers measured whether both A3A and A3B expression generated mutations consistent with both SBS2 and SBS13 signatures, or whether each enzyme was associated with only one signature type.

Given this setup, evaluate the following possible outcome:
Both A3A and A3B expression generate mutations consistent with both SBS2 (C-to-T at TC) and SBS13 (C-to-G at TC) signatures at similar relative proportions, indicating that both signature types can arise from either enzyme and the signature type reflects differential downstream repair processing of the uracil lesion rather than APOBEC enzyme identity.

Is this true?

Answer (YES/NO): YES